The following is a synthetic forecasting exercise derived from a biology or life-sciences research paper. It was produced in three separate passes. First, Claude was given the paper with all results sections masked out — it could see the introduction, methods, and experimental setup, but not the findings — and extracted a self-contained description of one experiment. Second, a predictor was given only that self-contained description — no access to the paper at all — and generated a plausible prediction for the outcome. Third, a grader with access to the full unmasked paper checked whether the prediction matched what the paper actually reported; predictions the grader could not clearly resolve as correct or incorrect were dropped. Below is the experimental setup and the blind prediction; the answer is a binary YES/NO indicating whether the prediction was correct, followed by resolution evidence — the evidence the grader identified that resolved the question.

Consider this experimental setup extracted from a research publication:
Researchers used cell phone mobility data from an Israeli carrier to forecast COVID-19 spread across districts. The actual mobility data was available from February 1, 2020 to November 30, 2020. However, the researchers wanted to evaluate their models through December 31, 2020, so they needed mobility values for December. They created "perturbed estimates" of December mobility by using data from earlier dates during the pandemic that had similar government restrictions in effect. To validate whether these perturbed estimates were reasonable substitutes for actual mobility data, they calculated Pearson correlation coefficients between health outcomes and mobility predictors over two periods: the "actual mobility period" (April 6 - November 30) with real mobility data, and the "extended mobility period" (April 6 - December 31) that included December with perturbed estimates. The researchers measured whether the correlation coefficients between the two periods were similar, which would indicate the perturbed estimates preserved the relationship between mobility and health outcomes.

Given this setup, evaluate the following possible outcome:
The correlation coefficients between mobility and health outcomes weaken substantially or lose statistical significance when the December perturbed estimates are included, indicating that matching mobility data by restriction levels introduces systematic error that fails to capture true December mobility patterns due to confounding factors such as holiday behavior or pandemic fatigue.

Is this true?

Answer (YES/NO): NO